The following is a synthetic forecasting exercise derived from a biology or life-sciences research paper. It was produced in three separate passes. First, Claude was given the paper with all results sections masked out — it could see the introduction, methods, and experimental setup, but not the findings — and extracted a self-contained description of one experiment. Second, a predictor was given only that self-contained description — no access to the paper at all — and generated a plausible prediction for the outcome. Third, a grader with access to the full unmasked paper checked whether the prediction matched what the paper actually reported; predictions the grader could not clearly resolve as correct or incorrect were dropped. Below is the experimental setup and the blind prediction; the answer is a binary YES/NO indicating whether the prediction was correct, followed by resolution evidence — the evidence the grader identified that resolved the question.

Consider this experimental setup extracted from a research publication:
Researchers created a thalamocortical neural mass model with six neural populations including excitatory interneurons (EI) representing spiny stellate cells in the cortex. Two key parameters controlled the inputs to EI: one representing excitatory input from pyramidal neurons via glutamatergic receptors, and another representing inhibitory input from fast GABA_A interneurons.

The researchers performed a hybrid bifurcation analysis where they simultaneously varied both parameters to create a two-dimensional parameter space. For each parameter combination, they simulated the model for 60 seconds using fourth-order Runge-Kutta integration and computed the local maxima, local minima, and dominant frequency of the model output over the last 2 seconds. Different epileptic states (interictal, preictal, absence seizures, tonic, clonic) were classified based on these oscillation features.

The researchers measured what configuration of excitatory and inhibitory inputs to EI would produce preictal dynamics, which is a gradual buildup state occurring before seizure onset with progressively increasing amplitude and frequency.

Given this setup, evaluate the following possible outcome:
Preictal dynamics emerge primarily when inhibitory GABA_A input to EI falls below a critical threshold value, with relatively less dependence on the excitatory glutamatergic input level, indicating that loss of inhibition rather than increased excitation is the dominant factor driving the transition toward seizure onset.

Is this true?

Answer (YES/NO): NO